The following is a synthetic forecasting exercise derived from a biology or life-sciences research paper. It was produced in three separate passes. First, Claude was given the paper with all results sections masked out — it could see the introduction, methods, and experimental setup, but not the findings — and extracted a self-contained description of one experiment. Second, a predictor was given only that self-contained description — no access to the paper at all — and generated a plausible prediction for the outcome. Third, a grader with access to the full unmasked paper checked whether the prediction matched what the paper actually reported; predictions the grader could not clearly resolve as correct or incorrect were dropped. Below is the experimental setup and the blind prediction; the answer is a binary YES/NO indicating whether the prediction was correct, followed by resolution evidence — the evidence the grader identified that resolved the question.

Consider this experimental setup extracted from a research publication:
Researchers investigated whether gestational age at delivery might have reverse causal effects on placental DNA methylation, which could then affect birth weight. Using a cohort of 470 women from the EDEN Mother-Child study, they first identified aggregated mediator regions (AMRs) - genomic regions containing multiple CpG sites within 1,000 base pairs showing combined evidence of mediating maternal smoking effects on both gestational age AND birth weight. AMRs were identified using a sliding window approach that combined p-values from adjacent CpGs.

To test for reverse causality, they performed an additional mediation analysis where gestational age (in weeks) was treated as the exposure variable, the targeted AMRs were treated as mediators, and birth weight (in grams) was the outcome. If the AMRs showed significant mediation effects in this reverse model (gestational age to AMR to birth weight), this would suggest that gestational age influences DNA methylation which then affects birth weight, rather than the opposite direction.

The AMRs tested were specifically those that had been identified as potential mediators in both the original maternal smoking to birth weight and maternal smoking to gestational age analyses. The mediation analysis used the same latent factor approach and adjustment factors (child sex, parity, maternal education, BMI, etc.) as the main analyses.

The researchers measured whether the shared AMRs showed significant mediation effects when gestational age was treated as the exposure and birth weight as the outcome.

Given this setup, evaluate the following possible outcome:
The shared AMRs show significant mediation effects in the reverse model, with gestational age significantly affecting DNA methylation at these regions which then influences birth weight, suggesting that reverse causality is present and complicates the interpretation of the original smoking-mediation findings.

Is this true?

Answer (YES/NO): YES